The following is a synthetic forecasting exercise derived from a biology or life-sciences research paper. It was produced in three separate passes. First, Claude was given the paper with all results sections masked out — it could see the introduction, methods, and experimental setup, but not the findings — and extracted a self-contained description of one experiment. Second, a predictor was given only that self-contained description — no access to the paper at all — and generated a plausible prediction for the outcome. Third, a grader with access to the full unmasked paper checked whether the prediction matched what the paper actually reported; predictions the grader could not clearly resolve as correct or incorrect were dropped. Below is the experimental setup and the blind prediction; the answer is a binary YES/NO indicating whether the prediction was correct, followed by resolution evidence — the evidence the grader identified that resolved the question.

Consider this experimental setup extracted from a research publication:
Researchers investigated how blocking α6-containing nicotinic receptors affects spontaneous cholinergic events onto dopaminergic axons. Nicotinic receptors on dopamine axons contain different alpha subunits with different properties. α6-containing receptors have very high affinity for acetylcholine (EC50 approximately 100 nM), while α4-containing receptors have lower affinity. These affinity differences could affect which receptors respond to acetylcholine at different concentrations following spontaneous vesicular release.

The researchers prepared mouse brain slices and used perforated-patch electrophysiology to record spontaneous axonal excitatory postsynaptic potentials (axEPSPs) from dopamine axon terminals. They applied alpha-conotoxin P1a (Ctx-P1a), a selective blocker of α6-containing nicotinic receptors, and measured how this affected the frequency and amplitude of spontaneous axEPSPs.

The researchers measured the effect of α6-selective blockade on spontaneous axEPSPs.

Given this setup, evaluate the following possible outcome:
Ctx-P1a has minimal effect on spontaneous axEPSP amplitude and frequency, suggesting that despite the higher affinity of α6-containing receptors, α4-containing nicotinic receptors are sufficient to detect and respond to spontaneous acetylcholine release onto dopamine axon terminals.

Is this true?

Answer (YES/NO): NO